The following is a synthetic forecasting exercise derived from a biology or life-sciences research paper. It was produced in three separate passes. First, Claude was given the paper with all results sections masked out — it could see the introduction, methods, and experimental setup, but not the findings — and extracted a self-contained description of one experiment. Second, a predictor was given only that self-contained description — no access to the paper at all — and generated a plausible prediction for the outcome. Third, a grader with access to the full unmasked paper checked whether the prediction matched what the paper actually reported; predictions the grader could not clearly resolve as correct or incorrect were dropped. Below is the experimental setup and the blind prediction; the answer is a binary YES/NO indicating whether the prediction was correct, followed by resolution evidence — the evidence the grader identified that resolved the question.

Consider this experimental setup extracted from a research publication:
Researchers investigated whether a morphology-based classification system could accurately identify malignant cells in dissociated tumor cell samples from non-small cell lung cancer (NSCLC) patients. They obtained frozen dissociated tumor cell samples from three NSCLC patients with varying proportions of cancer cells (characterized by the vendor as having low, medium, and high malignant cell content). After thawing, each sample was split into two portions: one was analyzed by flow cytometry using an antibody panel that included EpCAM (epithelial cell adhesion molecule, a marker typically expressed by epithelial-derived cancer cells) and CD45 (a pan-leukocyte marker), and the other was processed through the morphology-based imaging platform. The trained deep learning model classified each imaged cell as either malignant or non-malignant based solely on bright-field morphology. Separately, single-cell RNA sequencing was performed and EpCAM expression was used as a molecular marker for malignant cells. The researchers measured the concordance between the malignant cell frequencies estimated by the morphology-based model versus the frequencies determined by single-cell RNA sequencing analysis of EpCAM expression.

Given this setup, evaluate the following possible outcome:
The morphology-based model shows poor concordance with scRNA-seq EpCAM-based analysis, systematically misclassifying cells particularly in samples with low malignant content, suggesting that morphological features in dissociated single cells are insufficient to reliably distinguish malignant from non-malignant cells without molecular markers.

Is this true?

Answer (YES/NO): NO